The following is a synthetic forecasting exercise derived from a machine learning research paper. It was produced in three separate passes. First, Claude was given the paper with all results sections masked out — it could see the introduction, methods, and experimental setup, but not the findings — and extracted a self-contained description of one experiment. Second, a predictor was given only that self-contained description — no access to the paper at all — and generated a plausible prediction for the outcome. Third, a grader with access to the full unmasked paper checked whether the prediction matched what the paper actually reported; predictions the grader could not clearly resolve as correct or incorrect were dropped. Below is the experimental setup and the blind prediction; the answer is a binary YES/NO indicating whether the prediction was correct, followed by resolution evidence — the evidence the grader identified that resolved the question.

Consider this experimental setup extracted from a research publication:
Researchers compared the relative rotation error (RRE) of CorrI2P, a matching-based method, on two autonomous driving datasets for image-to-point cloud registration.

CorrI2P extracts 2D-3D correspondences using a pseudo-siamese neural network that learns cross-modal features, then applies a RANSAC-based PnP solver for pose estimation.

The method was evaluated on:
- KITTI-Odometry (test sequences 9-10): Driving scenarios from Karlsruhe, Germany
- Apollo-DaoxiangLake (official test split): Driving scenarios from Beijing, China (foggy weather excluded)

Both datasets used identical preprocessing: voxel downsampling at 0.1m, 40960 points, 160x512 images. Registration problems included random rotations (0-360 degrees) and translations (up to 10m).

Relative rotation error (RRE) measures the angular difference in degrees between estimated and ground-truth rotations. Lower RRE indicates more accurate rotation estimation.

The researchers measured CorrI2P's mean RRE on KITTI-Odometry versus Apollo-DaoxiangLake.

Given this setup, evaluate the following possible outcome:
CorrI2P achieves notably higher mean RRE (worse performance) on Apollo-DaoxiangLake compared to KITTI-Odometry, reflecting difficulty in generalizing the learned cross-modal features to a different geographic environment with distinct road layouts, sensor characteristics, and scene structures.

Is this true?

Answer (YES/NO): NO